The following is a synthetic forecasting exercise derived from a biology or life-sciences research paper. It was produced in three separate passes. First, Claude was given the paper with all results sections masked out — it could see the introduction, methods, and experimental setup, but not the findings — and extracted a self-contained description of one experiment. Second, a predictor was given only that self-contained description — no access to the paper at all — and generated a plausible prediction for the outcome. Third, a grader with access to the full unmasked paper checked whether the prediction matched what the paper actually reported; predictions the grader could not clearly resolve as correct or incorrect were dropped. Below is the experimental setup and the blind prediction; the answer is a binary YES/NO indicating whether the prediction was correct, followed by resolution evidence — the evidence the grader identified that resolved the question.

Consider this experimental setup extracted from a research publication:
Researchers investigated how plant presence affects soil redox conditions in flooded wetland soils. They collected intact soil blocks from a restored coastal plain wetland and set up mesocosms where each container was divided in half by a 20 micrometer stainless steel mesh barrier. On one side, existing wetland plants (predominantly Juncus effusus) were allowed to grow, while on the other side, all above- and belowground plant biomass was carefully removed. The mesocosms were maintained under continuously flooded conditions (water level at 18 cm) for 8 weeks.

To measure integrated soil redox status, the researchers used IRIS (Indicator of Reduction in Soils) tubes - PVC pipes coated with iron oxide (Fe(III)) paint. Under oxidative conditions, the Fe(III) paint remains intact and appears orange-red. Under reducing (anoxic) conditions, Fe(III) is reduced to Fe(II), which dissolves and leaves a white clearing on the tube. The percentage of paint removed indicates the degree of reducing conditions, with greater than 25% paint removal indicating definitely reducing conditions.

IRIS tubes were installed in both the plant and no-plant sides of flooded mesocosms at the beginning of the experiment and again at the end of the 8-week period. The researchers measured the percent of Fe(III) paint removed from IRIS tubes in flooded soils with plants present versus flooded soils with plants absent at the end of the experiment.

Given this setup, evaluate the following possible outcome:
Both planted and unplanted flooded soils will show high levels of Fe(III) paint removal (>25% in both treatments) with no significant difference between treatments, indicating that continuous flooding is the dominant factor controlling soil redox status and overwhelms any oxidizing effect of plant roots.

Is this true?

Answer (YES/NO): NO